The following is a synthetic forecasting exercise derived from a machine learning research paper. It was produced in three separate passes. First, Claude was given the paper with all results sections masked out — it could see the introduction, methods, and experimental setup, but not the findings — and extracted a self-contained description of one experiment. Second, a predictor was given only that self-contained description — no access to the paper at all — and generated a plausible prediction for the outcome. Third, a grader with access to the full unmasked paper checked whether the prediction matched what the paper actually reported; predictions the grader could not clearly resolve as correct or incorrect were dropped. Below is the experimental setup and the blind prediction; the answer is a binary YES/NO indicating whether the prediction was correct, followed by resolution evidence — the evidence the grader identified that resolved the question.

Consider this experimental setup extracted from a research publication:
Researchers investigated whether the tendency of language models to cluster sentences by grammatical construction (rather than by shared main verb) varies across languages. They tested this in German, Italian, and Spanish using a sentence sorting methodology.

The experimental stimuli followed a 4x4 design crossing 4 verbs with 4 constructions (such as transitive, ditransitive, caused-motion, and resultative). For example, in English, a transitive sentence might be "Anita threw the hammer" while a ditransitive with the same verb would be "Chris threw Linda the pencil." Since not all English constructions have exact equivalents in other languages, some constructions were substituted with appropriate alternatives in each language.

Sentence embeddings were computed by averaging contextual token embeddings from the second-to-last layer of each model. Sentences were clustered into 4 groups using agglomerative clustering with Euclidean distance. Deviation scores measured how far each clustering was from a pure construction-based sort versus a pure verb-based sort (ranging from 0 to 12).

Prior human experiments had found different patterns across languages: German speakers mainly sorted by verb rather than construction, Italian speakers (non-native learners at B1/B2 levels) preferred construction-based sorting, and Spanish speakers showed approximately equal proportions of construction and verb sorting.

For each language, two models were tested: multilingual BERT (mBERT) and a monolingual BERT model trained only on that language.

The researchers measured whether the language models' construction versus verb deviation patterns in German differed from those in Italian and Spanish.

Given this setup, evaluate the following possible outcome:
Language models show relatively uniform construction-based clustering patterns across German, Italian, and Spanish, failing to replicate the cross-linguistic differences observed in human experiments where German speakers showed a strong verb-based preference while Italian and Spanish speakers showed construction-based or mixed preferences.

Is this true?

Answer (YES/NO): YES